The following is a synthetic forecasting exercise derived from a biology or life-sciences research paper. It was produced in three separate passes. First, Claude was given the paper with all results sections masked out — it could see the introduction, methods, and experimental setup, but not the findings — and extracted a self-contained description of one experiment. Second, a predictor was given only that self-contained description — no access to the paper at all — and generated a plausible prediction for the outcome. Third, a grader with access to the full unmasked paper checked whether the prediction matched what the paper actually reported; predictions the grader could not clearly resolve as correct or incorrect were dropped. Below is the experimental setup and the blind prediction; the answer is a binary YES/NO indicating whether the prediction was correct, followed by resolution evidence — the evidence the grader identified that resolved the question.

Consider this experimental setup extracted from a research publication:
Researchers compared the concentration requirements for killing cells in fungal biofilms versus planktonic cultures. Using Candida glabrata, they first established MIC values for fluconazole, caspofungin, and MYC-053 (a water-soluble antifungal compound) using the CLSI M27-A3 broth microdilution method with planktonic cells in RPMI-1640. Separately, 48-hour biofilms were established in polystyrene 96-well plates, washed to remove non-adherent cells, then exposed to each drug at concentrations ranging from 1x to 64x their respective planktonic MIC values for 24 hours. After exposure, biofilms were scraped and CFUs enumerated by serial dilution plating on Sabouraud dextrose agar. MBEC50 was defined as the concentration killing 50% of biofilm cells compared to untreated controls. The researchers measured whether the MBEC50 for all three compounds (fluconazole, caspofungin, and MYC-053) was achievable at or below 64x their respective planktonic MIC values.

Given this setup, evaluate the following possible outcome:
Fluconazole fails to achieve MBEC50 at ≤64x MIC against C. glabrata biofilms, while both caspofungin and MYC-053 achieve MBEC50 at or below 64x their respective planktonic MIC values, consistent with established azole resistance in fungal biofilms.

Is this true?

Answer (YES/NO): NO